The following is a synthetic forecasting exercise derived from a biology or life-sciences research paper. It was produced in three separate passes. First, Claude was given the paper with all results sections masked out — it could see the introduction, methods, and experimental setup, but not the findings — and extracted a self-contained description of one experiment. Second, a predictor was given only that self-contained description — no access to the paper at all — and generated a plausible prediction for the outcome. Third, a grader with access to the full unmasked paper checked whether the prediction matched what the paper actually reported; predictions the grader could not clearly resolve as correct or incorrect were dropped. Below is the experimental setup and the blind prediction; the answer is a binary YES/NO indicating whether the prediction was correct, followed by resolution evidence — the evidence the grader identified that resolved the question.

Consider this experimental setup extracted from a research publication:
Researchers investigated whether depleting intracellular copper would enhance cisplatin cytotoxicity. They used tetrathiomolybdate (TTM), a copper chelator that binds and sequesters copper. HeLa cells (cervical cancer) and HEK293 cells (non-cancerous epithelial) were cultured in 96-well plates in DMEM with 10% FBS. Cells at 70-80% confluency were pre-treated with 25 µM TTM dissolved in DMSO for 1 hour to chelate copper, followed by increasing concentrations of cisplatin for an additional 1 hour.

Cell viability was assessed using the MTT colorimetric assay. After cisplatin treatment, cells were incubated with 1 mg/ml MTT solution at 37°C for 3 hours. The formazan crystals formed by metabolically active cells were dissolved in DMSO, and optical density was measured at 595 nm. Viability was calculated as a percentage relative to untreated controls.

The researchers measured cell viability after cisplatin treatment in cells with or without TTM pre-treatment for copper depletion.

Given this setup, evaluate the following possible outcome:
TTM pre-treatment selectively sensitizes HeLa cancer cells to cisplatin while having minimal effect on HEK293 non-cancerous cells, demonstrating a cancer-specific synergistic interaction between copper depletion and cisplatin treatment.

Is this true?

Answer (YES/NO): NO